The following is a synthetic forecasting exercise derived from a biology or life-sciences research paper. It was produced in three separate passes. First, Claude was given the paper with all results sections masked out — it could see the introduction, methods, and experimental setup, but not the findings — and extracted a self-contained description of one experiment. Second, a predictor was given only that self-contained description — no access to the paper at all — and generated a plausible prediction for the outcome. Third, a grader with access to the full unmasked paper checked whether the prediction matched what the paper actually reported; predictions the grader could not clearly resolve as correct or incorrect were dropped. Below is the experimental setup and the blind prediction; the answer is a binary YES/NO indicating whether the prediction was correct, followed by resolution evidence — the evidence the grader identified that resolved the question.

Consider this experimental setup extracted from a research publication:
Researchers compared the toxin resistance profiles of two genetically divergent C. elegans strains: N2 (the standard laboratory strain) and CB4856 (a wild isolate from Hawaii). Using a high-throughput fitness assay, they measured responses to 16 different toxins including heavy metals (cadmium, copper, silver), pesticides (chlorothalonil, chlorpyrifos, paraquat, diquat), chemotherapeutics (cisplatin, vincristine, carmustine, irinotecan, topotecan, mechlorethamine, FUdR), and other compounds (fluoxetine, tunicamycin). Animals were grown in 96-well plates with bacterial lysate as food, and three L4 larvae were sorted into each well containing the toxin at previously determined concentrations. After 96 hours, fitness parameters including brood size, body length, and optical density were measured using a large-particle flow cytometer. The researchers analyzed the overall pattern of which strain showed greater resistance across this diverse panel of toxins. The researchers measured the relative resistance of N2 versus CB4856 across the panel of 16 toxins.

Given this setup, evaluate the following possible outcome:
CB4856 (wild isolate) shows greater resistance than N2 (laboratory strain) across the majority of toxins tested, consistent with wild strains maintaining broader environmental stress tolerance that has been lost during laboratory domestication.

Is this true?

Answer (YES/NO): NO